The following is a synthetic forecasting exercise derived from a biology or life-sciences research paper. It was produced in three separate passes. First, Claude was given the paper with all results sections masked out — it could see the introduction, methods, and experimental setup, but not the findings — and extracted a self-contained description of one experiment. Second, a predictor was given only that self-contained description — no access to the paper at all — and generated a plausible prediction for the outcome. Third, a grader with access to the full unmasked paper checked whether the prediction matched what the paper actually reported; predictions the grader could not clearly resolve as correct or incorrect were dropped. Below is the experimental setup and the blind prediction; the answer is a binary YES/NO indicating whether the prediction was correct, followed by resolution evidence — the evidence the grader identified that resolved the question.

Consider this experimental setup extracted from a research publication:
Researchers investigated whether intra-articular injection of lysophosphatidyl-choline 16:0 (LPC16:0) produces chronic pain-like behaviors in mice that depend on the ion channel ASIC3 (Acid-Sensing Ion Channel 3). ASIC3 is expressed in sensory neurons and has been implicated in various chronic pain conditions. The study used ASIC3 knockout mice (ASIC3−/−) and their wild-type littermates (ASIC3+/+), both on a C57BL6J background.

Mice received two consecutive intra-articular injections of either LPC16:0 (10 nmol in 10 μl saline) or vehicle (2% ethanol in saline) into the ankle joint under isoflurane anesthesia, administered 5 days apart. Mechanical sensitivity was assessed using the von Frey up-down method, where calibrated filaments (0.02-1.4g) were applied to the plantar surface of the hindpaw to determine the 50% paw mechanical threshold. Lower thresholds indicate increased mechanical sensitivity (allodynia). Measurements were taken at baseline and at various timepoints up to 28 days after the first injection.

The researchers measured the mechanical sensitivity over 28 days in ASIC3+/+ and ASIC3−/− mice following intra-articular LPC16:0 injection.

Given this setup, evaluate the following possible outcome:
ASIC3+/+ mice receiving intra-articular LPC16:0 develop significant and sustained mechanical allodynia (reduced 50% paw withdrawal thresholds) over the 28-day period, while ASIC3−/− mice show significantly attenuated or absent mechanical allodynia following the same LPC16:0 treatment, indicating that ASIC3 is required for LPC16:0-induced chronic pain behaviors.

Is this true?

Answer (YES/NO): YES